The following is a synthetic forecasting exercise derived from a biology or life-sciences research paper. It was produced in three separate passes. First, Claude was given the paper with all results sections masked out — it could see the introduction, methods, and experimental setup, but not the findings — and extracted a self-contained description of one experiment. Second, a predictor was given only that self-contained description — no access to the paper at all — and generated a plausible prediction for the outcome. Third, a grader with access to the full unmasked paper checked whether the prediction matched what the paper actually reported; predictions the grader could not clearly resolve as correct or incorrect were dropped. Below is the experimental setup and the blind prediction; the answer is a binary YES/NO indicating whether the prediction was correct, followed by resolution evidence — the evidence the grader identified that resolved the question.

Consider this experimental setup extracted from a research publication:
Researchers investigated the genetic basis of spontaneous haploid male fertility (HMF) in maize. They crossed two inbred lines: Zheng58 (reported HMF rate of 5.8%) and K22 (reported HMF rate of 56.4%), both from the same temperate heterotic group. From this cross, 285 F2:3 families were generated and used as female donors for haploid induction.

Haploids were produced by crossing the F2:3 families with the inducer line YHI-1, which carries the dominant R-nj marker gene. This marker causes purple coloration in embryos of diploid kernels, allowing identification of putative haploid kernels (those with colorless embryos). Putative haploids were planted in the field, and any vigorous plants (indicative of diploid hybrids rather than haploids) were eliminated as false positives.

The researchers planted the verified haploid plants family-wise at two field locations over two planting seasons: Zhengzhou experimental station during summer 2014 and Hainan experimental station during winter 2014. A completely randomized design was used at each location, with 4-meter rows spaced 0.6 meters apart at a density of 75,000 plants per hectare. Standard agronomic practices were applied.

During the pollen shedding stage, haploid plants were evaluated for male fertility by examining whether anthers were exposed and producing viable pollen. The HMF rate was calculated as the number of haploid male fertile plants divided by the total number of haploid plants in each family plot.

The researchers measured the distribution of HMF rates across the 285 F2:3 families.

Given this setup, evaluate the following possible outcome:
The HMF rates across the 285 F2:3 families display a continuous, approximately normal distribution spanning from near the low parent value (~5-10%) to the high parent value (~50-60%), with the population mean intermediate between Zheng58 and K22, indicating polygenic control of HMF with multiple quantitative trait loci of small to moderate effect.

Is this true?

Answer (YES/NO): NO